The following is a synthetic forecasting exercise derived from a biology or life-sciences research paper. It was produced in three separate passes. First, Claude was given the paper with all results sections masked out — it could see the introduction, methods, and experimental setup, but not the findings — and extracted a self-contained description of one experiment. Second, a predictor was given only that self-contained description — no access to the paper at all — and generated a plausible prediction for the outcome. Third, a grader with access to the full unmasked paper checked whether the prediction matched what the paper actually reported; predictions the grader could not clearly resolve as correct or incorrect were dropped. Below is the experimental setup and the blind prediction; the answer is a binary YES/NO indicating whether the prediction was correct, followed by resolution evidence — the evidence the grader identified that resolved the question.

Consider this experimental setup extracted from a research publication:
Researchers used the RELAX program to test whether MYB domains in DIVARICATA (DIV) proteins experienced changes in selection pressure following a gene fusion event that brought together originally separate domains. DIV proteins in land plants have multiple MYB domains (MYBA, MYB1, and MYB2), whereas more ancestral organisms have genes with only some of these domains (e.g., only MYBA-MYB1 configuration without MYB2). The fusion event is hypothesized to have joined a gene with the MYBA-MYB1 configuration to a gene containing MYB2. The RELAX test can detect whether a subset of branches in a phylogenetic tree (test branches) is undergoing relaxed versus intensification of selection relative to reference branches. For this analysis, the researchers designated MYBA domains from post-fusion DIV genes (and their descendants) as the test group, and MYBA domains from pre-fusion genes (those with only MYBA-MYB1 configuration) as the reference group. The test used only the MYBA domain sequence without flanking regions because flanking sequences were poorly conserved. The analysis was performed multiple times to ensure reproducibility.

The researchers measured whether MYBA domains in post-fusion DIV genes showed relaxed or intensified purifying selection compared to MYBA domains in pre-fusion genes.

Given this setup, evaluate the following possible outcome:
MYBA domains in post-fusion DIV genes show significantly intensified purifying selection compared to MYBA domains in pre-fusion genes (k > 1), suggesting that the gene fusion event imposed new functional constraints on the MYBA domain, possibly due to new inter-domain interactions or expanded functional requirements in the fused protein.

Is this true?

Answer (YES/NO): NO